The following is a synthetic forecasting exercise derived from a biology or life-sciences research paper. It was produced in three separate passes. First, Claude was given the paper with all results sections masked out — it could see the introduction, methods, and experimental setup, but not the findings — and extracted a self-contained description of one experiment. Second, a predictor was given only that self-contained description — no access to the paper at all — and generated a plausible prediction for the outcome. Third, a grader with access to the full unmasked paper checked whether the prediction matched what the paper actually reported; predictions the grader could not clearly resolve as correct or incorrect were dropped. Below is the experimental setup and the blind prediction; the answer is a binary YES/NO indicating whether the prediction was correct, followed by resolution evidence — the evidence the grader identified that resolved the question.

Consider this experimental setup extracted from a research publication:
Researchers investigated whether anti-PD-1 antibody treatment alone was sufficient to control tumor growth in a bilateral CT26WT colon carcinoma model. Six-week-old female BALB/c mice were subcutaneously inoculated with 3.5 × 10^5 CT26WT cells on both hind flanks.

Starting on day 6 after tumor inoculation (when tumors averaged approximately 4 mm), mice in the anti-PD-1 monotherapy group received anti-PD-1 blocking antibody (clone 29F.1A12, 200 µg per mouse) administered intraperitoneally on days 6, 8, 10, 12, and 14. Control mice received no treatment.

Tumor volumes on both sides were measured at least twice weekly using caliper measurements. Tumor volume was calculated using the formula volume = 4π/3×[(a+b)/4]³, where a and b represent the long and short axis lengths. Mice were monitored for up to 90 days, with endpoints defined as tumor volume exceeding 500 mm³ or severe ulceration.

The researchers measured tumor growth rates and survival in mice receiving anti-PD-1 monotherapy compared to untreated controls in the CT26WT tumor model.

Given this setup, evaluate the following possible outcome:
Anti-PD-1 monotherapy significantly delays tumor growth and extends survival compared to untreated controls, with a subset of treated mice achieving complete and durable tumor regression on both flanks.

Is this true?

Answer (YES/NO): NO